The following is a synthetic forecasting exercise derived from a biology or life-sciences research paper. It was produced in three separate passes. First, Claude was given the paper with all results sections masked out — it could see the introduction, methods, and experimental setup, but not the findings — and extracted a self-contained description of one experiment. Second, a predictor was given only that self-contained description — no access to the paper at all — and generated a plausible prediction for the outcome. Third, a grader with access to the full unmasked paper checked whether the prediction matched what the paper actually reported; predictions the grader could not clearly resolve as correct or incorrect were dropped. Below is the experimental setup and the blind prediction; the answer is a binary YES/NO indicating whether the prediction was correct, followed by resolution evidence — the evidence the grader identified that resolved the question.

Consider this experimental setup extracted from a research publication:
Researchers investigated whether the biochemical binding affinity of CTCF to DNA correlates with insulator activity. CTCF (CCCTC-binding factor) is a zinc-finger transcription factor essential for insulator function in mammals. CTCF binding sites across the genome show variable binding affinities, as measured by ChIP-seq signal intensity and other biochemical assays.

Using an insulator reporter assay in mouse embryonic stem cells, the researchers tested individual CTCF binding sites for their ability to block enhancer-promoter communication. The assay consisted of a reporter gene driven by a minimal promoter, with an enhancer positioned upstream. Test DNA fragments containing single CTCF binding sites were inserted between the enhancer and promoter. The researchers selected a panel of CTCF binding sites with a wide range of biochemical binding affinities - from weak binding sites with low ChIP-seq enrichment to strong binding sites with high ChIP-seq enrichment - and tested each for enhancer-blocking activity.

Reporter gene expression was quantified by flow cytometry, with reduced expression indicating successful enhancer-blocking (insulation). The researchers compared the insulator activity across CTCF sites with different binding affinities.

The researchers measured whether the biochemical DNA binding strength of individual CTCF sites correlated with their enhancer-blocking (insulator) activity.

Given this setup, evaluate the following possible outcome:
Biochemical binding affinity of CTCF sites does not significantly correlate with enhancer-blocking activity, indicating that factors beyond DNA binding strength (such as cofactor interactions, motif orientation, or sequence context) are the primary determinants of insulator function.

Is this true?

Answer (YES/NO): YES